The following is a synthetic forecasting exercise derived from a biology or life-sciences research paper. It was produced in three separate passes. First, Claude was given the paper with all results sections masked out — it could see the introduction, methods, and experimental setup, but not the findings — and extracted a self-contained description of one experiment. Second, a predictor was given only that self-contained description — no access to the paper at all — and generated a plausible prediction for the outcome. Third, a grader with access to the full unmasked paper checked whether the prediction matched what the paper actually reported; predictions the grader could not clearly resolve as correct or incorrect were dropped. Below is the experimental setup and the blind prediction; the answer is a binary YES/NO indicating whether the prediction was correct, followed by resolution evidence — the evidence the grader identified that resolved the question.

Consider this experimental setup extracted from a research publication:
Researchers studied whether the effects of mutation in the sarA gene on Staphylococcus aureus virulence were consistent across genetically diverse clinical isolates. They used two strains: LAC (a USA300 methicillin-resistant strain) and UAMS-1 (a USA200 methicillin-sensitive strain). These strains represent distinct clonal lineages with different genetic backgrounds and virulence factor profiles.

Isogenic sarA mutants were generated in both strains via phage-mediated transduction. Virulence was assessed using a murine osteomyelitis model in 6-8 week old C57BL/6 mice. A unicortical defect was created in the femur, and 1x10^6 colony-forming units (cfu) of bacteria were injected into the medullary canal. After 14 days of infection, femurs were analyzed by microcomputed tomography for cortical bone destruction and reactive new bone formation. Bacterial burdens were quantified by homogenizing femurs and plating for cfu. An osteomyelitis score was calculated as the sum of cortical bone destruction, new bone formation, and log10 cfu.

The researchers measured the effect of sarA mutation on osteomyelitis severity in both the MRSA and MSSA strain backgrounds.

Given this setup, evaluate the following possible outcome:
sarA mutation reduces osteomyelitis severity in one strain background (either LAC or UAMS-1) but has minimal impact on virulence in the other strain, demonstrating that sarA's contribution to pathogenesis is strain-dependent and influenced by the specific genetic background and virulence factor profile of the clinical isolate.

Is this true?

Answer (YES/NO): NO